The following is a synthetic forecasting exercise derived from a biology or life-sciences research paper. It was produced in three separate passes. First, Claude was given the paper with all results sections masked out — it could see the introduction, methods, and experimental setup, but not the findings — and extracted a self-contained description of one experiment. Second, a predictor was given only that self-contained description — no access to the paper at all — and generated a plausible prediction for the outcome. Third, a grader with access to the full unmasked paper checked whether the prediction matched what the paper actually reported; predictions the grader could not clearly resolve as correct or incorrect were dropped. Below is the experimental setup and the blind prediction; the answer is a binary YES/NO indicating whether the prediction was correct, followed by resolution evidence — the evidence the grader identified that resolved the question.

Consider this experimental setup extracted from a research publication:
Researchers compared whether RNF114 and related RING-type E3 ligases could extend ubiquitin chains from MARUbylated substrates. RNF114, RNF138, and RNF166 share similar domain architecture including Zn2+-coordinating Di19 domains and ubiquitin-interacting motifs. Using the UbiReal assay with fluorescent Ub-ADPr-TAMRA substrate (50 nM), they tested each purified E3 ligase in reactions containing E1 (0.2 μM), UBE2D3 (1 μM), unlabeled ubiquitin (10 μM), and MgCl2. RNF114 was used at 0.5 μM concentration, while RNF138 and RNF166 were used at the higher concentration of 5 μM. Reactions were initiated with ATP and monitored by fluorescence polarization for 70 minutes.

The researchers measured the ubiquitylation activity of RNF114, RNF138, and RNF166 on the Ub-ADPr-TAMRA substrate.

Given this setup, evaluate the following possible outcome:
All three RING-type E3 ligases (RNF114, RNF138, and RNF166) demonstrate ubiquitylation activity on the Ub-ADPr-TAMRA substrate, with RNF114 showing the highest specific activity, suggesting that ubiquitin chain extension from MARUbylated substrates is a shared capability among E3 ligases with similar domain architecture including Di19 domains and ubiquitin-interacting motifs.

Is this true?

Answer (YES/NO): NO